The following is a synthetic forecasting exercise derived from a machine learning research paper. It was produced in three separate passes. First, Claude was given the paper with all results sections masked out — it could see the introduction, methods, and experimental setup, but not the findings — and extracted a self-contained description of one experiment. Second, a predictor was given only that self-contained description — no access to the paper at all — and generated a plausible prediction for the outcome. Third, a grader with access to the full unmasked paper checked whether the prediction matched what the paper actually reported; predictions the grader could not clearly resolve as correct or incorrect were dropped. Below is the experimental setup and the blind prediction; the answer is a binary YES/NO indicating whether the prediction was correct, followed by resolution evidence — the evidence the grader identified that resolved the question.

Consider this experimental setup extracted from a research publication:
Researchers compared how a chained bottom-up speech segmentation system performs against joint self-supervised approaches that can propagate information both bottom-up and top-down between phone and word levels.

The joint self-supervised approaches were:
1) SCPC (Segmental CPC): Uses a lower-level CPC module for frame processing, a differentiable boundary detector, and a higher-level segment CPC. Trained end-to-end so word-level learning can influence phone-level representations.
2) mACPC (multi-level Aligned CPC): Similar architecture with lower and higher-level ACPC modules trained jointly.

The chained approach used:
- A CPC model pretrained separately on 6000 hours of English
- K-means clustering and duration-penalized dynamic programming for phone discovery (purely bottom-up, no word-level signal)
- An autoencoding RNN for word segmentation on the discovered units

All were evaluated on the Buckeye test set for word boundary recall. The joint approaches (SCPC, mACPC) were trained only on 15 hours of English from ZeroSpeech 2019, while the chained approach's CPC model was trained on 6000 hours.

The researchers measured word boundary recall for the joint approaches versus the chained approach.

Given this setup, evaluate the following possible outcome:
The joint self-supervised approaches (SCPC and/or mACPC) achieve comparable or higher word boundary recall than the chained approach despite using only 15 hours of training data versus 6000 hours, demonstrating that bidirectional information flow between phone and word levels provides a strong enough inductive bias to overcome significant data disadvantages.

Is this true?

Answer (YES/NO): NO